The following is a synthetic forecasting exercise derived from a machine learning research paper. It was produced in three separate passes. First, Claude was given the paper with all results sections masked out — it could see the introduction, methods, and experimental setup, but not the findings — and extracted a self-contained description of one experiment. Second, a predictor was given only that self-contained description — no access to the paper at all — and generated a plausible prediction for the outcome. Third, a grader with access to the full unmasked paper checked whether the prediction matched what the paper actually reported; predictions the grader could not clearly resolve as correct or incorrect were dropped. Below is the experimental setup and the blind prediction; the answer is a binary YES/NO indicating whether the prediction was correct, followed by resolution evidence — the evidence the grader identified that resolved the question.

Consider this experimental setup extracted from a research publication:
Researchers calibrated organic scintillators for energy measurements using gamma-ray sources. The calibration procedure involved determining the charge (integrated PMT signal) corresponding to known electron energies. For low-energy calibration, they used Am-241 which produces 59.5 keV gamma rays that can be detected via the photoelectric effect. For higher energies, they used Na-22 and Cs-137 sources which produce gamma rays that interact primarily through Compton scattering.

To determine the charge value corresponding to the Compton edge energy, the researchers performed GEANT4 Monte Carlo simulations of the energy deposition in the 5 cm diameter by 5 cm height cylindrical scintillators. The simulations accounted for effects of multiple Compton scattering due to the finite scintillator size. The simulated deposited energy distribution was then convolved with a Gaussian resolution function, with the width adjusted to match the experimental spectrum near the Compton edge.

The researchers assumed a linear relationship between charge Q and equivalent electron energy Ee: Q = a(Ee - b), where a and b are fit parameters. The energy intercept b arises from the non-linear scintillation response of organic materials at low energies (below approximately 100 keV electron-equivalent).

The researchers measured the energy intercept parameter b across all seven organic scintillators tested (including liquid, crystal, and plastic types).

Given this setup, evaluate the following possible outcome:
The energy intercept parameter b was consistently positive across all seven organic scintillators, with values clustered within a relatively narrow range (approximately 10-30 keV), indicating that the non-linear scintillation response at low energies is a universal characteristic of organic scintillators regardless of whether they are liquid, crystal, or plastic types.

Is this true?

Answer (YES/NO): NO